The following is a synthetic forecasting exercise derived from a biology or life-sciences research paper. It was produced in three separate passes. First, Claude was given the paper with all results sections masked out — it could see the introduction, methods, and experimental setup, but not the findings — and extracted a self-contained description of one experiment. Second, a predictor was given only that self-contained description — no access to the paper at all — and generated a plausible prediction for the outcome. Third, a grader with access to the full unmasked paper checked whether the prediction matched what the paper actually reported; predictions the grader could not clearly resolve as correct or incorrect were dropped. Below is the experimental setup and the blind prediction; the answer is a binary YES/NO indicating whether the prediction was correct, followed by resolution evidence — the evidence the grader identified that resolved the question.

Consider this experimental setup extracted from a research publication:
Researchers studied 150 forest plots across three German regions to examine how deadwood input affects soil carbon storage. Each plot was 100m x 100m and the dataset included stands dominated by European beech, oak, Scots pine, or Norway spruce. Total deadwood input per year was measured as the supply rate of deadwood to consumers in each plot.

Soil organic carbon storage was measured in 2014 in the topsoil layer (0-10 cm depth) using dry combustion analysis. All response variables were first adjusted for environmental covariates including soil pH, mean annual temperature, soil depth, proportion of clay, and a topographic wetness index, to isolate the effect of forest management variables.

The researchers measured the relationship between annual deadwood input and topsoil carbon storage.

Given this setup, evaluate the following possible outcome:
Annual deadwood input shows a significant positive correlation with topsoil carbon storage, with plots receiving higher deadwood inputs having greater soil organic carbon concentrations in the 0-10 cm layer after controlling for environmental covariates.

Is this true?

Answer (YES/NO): NO